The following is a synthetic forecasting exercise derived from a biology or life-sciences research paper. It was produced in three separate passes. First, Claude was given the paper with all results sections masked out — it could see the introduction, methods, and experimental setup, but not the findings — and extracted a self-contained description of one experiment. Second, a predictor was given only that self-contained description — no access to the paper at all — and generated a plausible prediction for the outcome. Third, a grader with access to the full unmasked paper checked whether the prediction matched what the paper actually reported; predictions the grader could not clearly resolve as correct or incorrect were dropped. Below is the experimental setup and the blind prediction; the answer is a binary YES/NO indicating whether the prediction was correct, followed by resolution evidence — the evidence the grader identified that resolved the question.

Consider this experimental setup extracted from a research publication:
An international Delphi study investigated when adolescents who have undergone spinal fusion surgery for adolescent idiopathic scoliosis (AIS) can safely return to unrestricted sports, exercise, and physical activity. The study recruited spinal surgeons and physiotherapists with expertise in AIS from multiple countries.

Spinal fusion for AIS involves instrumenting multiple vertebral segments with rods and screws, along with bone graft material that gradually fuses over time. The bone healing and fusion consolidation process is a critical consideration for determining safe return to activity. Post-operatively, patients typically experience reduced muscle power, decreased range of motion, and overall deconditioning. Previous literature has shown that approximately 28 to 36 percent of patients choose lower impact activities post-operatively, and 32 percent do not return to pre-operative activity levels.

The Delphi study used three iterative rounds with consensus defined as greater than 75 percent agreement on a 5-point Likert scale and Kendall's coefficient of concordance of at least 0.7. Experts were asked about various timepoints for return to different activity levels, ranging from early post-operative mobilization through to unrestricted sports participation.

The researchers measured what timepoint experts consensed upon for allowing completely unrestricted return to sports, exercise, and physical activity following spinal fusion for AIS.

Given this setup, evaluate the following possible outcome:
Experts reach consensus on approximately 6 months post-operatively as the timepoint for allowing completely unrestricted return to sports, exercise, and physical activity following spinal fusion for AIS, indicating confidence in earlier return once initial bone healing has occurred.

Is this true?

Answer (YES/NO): NO